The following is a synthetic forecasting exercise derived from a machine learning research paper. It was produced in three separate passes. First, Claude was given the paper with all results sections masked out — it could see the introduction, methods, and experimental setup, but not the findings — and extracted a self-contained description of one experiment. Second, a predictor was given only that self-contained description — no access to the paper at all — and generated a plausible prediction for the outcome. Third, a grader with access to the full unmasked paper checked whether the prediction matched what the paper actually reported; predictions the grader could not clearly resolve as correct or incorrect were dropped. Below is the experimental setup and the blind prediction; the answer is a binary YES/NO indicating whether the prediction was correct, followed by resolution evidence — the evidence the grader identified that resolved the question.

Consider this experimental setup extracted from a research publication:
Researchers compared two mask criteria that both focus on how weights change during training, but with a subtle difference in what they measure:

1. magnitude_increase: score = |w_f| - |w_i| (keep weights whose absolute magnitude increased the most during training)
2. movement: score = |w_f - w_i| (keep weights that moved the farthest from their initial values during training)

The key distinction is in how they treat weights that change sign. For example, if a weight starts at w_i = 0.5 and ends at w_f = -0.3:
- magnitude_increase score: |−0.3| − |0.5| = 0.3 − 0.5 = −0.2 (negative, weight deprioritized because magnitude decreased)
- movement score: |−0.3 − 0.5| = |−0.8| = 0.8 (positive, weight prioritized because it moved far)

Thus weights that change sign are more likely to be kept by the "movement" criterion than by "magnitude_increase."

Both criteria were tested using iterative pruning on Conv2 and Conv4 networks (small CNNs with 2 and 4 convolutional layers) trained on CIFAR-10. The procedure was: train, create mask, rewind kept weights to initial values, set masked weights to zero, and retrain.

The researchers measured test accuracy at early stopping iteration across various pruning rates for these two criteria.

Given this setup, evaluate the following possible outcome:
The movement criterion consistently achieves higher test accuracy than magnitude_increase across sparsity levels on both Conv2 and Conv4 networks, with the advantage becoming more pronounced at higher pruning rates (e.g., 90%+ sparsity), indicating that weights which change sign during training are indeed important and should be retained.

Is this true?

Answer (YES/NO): NO